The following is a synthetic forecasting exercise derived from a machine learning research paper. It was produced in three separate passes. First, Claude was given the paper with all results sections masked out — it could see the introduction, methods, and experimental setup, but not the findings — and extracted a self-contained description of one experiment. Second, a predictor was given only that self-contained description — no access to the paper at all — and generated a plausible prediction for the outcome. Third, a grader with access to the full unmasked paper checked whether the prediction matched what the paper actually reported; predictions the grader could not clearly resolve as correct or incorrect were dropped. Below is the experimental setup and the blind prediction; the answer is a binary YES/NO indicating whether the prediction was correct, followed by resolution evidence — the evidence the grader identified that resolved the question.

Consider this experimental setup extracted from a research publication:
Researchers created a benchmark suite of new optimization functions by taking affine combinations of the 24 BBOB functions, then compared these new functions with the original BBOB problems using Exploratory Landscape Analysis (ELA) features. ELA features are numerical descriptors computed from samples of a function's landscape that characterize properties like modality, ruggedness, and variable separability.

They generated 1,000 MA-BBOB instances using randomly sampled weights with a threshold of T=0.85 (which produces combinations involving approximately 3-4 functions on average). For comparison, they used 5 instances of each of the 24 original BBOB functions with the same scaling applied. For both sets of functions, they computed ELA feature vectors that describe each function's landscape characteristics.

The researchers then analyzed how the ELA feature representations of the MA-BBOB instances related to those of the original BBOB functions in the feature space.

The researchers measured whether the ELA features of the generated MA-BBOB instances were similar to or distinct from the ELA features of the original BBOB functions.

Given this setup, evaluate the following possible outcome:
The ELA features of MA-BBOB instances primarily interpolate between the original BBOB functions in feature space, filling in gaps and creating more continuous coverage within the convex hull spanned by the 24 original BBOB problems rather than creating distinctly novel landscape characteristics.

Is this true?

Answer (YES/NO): YES